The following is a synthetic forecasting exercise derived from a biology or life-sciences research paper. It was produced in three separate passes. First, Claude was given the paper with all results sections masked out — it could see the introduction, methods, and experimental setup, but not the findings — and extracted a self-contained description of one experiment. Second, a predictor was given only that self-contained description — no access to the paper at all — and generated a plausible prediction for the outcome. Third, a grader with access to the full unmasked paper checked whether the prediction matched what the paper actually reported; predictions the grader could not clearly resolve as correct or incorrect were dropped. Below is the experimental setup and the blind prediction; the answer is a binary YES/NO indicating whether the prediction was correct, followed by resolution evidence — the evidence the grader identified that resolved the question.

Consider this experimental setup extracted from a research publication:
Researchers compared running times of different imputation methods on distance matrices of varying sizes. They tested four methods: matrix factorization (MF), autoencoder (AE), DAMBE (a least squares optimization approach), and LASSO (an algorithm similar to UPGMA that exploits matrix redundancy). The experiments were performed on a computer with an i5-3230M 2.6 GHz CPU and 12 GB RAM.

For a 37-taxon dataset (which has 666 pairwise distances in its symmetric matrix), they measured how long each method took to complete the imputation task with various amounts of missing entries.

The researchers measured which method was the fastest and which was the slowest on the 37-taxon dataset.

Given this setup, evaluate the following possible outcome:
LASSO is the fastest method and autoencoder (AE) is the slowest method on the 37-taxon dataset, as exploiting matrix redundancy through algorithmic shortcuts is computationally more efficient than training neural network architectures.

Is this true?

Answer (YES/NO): NO